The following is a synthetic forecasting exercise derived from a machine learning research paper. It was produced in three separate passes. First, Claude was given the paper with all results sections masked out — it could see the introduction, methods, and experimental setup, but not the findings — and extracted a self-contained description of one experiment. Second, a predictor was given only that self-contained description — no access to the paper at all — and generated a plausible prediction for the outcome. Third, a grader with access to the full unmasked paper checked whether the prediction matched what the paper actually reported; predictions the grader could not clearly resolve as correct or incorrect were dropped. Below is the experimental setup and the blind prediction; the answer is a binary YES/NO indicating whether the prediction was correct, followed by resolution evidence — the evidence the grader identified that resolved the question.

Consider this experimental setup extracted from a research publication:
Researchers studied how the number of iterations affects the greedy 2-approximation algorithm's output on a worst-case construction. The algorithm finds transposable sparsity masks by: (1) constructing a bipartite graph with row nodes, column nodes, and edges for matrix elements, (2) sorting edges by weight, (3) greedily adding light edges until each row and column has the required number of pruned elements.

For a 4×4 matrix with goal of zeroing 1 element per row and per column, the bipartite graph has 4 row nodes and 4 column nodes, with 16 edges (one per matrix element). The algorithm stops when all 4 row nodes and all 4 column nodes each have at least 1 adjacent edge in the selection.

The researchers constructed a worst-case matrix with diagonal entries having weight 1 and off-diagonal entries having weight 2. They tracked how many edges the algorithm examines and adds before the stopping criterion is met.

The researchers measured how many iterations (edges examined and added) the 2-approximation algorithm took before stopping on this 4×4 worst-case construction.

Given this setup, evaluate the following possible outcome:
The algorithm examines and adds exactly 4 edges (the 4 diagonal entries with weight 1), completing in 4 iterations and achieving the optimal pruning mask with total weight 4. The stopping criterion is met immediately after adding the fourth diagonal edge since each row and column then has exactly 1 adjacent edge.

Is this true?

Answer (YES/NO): NO